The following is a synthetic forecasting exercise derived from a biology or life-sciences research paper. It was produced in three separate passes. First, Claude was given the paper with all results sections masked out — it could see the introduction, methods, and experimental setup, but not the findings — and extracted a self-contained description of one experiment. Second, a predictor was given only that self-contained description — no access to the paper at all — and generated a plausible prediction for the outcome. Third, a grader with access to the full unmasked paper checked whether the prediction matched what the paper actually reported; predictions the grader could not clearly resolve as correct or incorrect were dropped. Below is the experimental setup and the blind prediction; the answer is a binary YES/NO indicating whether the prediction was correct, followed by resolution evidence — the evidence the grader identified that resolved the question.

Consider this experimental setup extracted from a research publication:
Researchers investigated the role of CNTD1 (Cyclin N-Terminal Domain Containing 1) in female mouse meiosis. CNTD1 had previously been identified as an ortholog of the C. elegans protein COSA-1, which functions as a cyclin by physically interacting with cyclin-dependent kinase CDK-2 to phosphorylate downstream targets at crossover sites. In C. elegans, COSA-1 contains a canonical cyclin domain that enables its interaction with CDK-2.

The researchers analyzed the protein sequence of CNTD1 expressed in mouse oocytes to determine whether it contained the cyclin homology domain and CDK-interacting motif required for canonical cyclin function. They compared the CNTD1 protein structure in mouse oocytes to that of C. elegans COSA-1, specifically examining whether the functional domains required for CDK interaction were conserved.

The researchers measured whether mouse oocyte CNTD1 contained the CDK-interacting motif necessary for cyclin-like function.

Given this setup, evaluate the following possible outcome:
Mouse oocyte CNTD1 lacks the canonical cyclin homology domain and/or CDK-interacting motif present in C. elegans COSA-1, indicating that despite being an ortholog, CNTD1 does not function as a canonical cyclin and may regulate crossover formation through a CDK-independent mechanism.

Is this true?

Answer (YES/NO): YES